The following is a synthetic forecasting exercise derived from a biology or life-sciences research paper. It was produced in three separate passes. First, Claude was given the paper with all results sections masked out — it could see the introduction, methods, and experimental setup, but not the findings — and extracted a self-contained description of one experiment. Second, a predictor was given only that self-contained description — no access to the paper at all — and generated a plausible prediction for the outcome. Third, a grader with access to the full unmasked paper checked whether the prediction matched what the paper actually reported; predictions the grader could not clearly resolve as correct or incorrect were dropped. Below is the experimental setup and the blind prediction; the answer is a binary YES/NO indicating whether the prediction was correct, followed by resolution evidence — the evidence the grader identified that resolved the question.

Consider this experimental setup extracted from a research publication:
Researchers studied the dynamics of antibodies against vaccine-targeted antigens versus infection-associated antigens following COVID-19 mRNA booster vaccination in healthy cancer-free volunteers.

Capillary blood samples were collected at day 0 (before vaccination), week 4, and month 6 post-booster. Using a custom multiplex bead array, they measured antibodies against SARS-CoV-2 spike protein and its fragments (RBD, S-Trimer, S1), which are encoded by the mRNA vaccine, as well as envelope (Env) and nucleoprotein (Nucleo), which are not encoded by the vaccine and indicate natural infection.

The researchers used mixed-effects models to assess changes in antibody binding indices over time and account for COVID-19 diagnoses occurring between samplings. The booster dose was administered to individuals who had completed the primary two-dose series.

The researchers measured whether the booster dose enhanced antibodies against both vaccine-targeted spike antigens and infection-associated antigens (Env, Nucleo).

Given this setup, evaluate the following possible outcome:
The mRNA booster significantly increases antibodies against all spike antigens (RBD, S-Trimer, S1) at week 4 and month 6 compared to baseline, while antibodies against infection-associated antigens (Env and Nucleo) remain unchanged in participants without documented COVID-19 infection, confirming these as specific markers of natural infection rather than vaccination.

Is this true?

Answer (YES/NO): NO